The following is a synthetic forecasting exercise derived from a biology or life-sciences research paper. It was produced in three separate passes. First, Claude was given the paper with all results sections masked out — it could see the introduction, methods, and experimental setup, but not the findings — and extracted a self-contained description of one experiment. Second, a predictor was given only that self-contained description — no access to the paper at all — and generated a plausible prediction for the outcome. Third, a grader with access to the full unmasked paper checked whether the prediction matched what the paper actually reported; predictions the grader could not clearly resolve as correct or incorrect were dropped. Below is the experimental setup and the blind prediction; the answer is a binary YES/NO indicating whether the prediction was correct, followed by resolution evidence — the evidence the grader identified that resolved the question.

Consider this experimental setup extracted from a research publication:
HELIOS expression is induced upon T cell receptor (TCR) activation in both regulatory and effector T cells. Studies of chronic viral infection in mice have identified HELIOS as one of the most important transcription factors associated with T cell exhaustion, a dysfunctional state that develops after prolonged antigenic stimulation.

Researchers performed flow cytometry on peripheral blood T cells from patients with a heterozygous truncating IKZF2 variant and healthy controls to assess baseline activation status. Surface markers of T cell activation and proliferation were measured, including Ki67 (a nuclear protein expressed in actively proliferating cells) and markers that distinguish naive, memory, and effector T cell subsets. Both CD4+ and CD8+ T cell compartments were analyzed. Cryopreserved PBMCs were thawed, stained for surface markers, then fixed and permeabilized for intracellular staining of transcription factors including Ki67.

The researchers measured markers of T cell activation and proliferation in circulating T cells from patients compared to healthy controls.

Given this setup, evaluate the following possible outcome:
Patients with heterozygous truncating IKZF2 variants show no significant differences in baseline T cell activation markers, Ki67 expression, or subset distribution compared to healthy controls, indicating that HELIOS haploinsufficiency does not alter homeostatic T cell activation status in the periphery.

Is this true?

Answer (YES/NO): NO